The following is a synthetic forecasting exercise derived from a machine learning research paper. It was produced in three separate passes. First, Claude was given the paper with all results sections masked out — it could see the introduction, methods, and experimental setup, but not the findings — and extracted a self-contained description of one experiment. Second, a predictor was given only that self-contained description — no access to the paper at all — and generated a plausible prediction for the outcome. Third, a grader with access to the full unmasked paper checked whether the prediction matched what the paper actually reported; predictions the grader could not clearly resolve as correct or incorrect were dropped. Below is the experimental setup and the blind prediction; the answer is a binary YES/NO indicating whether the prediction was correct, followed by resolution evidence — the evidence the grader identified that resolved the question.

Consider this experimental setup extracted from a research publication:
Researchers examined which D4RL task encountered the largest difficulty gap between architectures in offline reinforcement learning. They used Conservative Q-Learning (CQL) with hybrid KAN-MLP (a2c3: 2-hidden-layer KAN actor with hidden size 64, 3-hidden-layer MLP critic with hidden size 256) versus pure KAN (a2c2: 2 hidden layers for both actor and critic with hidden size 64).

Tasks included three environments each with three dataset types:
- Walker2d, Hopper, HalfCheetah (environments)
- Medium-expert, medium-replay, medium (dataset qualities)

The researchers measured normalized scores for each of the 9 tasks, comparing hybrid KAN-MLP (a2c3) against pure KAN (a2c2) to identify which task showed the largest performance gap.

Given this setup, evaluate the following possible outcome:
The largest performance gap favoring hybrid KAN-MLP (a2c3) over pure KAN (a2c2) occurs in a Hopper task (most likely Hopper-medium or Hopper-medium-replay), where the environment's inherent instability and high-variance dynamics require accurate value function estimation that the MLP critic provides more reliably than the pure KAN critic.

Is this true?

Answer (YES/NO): NO